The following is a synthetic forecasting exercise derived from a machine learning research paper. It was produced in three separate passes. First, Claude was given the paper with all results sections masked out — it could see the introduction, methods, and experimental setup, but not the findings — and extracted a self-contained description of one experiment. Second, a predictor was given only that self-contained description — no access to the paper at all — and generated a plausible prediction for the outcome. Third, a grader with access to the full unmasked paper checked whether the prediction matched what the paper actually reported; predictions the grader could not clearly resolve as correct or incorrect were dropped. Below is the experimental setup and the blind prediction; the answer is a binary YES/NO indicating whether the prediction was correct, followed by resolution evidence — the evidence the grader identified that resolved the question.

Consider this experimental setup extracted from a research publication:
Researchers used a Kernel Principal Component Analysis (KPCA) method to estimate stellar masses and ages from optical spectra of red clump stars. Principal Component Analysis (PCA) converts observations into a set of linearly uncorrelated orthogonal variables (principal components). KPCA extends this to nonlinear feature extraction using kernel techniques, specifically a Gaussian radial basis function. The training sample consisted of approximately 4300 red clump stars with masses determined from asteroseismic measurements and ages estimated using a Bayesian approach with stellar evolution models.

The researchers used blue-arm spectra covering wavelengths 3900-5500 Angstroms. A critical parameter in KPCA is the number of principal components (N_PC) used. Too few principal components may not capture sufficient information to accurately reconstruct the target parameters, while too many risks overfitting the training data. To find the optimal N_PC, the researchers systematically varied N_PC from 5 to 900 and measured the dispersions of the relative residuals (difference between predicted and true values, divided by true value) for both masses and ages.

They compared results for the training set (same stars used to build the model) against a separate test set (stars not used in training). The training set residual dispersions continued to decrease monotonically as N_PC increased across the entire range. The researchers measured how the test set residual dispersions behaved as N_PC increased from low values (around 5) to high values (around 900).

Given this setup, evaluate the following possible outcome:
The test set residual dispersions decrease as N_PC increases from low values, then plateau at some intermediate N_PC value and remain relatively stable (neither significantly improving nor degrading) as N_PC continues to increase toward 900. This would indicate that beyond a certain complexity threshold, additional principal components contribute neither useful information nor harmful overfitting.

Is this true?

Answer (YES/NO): YES